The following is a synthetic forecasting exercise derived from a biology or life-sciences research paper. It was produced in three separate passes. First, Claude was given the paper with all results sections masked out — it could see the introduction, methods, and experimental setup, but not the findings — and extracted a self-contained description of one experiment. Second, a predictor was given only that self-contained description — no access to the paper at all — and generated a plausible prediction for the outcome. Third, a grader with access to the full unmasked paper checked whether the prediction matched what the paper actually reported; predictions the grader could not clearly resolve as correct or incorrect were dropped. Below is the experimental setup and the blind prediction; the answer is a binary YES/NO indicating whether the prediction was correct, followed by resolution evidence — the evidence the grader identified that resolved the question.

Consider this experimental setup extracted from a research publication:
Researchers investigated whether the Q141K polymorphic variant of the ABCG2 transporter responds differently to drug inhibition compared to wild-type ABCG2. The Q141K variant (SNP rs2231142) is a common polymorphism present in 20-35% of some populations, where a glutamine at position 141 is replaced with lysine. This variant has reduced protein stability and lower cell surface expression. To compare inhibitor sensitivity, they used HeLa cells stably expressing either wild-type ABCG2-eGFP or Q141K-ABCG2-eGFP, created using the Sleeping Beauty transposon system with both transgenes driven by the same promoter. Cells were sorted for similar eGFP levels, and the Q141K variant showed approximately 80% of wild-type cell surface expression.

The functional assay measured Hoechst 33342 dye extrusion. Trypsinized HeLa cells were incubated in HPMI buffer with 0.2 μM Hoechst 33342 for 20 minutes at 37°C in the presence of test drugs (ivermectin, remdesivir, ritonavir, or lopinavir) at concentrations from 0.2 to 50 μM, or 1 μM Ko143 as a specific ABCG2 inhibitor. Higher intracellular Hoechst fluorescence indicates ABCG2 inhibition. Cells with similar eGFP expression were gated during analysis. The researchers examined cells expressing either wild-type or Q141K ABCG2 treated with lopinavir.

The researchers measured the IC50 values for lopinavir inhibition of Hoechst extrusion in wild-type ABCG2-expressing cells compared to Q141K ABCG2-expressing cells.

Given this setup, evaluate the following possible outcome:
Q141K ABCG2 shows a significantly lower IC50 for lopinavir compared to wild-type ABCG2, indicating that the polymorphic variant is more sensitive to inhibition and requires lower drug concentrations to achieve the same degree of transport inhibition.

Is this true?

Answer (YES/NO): YES